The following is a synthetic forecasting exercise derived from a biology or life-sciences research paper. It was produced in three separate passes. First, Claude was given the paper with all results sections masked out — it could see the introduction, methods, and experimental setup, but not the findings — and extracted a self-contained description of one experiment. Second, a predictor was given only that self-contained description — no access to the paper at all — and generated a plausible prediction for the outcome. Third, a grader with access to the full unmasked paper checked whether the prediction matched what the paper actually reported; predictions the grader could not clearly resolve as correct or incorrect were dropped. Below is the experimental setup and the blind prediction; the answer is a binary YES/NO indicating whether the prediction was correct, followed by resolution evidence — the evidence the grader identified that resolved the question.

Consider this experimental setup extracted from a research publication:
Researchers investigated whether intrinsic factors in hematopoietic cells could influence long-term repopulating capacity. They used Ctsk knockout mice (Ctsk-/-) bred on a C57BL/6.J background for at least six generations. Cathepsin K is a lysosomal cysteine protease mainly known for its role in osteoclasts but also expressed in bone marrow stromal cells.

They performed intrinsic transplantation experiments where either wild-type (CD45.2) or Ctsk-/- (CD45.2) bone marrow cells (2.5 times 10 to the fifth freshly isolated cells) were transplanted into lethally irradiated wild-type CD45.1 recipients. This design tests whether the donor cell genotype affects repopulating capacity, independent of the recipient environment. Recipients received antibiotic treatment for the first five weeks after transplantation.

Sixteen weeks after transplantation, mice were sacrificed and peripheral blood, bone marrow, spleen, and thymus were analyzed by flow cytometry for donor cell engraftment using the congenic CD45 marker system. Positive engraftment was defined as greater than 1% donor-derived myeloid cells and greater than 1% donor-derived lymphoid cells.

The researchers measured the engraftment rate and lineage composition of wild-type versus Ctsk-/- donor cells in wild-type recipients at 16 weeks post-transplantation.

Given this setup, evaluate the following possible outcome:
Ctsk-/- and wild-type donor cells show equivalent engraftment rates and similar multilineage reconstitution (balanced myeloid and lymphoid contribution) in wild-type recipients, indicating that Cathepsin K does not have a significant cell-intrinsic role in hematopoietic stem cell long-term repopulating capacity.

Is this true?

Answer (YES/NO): NO